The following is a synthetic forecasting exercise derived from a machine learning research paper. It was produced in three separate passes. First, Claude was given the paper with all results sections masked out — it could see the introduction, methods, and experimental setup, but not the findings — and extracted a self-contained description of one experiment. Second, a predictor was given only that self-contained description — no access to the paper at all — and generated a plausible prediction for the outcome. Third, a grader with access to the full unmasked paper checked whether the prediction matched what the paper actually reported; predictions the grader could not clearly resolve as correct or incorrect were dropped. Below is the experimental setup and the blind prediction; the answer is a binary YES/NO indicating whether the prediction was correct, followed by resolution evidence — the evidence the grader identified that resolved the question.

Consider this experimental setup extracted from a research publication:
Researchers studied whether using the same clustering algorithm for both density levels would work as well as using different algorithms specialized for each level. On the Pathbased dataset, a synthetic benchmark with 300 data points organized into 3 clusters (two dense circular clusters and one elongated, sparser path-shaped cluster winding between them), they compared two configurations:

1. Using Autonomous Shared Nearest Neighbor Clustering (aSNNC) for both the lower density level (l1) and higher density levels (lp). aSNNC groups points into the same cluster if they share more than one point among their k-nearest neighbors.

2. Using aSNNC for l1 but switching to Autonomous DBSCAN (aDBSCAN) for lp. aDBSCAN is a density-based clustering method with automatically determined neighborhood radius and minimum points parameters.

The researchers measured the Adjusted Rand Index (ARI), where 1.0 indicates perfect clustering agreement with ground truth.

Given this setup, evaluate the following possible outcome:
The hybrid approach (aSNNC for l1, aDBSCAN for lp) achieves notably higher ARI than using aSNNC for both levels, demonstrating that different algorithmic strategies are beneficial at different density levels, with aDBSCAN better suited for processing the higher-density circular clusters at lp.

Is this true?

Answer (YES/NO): NO